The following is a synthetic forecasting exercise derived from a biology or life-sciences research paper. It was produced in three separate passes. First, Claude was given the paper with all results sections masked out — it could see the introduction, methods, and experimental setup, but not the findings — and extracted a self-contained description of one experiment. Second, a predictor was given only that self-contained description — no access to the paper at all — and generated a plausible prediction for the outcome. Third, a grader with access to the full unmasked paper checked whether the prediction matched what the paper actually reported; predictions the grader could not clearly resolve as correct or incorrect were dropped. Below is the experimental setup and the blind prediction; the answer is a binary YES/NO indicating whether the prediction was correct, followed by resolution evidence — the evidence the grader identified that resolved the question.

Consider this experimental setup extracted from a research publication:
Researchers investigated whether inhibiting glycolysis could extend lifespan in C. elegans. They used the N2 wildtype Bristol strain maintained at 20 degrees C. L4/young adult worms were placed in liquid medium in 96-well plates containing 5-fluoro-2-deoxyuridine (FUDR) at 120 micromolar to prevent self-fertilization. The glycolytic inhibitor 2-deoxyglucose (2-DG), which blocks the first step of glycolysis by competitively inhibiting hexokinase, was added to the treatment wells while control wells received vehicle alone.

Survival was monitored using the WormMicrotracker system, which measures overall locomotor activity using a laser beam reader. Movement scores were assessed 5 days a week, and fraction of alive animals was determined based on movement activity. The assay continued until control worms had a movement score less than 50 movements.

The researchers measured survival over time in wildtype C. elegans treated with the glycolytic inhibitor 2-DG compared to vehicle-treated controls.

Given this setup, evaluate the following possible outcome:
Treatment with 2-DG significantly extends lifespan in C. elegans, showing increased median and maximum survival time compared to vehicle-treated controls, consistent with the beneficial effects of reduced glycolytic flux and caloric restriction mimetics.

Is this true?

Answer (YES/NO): YES